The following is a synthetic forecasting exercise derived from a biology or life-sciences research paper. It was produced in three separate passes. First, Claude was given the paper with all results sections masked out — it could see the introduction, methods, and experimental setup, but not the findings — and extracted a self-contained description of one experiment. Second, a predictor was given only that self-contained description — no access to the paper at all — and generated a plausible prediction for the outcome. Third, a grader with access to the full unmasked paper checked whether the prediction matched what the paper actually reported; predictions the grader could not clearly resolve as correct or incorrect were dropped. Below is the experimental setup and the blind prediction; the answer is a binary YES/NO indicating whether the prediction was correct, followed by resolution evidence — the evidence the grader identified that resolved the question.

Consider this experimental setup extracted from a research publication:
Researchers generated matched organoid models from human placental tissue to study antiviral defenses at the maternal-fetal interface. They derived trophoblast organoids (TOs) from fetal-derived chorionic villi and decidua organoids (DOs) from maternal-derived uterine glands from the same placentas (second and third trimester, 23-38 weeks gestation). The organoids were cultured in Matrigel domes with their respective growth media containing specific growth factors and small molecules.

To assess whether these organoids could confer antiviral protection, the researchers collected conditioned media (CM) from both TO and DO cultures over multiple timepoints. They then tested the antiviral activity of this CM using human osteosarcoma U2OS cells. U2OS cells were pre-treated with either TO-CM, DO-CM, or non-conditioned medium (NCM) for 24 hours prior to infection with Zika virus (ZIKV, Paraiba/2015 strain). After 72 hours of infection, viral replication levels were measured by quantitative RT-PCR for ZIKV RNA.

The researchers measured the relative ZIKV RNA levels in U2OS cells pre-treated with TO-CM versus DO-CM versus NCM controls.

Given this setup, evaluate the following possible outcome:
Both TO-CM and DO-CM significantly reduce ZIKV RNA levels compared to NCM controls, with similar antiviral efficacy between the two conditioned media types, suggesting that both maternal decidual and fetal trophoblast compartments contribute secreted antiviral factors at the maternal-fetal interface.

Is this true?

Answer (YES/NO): NO